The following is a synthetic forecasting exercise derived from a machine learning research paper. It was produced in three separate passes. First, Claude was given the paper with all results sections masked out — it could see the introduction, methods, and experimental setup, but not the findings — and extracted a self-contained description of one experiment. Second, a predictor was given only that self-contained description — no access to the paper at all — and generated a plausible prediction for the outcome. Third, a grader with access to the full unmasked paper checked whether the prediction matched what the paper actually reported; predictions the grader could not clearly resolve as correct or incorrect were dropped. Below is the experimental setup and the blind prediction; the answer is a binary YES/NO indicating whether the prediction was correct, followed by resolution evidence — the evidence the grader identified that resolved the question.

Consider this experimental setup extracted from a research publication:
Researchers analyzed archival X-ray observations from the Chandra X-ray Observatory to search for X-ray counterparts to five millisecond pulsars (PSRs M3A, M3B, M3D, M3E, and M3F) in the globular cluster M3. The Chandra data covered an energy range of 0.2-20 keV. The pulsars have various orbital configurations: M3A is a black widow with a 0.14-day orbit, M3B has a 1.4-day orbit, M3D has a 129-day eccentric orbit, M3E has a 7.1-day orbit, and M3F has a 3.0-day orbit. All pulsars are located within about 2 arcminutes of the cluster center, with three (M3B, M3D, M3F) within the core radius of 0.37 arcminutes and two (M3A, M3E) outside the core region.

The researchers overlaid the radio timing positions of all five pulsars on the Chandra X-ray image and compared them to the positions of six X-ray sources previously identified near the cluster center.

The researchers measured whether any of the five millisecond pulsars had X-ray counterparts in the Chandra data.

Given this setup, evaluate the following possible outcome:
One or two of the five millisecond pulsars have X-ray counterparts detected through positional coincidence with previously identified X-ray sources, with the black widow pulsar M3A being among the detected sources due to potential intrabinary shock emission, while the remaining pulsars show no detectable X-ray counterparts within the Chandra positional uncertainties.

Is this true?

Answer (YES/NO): NO